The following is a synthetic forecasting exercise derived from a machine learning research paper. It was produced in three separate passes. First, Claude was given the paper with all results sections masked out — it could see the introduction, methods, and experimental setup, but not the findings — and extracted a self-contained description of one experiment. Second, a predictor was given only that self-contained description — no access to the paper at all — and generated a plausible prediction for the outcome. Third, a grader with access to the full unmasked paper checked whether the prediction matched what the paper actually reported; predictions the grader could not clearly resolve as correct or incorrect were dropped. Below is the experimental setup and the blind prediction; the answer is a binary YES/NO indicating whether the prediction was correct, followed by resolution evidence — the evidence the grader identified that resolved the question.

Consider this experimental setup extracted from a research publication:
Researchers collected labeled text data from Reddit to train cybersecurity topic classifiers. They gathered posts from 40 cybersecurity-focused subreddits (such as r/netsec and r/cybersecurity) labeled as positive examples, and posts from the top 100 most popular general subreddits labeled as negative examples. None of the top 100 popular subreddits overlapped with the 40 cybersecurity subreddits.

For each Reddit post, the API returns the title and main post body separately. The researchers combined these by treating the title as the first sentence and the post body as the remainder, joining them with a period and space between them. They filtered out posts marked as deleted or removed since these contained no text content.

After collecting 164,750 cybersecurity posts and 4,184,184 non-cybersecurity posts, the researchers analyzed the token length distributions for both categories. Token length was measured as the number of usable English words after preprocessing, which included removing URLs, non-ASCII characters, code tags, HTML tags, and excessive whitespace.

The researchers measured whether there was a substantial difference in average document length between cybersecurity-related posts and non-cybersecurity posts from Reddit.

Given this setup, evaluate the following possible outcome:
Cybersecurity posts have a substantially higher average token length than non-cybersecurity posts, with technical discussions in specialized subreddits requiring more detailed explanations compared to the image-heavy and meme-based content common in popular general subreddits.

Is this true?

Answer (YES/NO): NO